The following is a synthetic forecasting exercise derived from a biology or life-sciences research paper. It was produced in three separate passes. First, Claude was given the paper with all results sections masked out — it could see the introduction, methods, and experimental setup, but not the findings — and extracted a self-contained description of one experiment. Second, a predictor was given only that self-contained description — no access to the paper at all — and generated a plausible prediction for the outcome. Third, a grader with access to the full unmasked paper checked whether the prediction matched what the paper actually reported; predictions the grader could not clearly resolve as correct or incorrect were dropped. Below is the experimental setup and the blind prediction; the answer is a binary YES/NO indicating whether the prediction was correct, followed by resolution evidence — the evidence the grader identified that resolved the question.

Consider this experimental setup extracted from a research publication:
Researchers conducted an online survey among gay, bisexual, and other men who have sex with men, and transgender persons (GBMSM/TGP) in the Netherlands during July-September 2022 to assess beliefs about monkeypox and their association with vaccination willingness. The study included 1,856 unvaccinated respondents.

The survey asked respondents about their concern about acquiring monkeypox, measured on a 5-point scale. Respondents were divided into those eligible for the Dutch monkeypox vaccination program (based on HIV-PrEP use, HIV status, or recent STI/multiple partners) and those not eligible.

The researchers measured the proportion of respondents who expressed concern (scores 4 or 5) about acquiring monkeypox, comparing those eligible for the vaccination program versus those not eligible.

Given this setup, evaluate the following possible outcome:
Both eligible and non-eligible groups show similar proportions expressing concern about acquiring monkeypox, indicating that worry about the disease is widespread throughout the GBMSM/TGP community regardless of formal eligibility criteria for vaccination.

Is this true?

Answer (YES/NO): NO